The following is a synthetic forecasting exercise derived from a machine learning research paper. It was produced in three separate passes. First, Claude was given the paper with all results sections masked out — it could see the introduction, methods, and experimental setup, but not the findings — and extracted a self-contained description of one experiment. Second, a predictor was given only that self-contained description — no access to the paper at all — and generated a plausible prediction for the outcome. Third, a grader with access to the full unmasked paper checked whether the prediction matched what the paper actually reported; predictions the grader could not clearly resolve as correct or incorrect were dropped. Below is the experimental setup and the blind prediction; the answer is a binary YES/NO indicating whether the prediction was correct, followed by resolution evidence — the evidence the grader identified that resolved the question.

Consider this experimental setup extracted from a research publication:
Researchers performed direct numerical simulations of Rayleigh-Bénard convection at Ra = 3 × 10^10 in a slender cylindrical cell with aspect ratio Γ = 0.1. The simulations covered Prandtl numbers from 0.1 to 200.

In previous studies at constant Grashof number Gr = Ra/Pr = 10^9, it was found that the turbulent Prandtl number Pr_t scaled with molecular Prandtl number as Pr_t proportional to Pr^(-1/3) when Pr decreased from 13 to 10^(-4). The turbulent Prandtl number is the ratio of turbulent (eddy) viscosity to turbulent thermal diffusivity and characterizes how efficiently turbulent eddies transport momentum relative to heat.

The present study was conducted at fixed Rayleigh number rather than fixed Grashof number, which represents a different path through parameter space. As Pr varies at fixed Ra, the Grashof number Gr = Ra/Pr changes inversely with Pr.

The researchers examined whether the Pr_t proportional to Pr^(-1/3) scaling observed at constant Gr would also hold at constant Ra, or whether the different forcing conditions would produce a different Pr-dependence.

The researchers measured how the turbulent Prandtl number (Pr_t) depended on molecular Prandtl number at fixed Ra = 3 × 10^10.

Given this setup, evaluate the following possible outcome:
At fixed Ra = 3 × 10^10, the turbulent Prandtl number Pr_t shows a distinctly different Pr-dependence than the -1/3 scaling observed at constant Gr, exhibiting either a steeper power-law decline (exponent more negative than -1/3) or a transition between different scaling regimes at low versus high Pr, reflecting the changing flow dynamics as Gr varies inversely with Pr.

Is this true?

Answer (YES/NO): NO